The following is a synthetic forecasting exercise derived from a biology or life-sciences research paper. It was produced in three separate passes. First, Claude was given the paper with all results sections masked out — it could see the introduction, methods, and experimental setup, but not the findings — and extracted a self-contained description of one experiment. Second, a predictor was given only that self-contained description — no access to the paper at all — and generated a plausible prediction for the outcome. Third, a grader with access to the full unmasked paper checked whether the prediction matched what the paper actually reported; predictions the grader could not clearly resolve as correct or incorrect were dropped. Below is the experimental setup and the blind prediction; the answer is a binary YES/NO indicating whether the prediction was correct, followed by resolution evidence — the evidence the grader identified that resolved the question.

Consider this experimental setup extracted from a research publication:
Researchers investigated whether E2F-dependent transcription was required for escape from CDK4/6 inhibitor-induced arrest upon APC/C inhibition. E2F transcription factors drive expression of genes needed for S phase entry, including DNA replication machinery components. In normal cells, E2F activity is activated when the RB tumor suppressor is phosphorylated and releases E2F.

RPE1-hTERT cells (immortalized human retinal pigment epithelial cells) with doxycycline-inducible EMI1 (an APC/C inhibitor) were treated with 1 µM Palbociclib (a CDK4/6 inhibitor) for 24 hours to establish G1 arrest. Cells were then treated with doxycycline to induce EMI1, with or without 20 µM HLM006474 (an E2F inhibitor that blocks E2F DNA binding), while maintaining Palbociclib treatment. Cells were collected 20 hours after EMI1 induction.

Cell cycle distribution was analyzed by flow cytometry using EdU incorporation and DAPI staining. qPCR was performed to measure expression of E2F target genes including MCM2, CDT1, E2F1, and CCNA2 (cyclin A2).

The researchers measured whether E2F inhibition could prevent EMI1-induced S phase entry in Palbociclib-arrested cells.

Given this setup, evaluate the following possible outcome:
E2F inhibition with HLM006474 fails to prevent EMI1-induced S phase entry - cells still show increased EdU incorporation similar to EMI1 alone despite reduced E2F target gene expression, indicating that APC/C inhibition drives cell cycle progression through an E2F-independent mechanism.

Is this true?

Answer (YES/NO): NO